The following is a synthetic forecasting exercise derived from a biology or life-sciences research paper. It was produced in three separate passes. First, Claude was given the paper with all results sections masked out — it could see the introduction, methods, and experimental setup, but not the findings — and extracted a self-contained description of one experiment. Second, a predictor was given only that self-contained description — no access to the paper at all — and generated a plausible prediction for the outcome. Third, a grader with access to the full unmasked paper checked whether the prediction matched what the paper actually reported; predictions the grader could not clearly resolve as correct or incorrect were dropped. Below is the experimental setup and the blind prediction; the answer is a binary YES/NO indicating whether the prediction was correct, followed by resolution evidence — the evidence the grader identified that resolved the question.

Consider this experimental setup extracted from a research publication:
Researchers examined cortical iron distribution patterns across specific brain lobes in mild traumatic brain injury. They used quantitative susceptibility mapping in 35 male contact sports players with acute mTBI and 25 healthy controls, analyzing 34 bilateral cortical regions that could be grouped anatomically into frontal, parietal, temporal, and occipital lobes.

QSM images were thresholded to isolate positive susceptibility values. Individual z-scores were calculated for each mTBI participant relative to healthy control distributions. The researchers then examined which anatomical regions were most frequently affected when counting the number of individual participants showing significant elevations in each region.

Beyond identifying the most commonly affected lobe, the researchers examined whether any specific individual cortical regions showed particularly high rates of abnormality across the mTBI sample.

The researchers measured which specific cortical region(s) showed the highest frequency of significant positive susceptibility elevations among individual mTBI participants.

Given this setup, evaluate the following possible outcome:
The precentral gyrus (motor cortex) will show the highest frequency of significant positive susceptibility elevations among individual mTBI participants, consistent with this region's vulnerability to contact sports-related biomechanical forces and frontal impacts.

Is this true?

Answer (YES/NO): NO